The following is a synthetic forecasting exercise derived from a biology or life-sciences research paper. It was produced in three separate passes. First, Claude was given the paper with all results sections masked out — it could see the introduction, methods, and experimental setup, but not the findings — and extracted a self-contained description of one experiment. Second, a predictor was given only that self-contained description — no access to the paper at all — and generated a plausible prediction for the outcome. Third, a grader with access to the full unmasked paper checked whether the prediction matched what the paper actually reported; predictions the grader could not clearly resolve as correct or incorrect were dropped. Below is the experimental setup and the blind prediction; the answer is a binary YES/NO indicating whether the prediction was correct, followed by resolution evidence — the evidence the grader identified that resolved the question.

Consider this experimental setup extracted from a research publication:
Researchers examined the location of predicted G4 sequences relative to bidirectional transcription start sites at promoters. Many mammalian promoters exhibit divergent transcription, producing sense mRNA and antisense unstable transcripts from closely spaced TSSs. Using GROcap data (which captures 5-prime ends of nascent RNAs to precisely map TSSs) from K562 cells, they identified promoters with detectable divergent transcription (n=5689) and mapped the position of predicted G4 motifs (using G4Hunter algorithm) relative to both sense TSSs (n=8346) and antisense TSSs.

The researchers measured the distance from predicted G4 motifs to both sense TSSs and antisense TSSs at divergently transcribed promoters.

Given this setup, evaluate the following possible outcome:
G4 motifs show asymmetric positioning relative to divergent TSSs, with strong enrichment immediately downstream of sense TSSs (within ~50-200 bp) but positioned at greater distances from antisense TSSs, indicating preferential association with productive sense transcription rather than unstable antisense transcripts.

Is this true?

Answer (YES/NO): NO